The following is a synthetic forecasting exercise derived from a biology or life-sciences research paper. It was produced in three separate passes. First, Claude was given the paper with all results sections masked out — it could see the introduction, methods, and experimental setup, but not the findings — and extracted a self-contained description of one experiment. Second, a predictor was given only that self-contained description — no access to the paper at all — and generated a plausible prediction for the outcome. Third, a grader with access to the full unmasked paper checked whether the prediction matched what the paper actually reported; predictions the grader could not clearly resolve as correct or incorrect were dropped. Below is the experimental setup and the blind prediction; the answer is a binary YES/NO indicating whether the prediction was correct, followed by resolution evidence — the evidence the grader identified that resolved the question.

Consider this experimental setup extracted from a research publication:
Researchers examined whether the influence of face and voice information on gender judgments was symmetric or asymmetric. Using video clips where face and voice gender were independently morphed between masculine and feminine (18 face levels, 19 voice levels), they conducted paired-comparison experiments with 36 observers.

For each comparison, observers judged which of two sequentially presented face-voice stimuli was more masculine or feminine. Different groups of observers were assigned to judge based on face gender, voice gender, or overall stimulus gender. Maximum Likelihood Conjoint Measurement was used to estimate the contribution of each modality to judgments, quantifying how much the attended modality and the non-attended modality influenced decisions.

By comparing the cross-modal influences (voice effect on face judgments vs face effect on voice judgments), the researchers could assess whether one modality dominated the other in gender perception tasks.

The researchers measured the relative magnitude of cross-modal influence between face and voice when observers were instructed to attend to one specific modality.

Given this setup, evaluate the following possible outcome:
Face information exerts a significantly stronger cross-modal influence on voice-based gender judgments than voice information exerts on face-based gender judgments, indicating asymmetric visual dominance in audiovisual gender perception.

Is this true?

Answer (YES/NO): NO